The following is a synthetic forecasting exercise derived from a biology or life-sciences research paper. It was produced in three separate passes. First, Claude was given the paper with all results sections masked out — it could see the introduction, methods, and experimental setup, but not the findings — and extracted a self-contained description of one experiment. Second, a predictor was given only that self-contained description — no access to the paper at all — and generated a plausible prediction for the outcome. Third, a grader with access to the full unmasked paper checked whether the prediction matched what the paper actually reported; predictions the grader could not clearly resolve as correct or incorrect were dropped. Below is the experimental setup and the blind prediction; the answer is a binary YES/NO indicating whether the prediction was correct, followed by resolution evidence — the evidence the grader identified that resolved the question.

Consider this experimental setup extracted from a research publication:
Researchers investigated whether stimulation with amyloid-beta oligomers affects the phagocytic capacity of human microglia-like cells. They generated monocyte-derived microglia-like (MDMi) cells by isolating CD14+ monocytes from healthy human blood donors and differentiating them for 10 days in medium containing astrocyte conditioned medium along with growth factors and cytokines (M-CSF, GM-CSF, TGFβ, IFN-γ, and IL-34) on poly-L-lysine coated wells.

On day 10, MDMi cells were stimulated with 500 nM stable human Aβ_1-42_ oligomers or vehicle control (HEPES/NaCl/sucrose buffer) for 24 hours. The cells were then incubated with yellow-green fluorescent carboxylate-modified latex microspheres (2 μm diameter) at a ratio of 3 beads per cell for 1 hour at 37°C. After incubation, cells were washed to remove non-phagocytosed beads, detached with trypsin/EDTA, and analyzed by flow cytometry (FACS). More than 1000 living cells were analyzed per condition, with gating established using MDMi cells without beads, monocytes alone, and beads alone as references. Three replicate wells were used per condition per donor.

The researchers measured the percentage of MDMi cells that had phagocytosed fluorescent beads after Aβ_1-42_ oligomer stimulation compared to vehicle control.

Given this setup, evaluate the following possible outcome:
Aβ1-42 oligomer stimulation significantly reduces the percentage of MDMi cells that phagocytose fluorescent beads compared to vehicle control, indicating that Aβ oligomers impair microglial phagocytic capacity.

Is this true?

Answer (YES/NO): NO